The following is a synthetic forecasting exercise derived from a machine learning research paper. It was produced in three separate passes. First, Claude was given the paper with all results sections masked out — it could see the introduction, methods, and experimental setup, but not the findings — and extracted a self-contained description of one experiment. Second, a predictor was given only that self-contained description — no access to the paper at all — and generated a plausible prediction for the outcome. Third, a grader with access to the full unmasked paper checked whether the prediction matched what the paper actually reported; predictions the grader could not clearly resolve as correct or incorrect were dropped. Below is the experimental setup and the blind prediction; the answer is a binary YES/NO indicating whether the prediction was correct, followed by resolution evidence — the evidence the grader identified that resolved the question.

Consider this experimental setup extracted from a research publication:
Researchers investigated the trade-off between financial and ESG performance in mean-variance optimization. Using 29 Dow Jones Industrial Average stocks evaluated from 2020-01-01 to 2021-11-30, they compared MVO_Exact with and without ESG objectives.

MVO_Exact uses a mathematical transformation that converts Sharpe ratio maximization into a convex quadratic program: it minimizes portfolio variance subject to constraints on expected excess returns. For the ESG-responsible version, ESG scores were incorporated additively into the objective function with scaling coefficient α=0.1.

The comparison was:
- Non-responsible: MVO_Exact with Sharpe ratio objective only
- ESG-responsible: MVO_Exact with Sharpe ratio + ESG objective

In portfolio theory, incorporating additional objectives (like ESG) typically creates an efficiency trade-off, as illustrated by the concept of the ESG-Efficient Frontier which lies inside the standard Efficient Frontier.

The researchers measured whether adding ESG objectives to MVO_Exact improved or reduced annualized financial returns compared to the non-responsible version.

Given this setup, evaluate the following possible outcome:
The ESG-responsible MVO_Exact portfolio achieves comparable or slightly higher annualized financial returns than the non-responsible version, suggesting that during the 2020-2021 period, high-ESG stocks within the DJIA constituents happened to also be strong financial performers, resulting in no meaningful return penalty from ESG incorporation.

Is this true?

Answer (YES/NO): YES